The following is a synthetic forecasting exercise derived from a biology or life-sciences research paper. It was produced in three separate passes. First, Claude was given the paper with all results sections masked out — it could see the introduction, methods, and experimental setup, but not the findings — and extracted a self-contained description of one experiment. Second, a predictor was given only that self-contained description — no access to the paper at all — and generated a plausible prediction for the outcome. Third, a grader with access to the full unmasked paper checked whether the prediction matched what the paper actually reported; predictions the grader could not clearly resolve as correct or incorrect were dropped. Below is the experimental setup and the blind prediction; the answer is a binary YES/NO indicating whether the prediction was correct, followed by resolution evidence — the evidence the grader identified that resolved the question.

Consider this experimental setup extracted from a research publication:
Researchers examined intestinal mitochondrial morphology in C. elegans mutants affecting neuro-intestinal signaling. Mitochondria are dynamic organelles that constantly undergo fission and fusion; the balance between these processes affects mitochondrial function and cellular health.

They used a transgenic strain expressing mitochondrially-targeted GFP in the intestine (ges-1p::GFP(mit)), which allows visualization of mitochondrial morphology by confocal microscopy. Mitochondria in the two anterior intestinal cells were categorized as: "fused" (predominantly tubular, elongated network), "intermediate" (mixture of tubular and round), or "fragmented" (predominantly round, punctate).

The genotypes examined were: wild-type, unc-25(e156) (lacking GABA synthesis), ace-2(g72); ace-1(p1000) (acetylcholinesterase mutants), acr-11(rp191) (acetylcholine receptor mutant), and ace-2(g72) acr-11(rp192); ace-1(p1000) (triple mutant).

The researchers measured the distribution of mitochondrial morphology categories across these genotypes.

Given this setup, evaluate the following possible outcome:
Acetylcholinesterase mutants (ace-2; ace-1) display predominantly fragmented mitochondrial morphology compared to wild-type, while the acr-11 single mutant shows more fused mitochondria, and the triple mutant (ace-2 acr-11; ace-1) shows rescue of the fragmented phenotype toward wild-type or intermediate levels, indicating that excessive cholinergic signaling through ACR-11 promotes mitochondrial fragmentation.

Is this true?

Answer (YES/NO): NO